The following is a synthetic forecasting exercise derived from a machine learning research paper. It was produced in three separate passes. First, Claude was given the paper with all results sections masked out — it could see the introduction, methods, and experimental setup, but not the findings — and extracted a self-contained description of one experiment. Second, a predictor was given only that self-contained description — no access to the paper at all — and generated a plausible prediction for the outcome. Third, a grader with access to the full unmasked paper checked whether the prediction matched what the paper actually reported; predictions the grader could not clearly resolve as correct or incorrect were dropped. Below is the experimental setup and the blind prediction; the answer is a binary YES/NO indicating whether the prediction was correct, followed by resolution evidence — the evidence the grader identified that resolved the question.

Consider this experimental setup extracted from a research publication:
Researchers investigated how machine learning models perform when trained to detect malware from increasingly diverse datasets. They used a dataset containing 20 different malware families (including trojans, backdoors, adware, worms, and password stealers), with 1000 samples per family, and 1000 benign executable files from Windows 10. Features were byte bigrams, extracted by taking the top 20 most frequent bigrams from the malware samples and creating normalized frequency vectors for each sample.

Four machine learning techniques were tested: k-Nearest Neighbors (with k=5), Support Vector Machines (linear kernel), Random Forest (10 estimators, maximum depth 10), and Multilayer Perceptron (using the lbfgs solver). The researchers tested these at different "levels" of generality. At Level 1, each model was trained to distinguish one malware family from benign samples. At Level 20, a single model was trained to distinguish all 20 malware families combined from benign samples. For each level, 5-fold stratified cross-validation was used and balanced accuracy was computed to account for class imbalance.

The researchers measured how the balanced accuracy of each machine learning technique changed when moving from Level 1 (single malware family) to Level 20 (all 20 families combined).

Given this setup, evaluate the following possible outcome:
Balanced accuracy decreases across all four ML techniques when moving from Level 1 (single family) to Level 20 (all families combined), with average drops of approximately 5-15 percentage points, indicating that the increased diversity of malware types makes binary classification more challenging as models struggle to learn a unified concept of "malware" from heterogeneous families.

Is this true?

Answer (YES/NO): NO